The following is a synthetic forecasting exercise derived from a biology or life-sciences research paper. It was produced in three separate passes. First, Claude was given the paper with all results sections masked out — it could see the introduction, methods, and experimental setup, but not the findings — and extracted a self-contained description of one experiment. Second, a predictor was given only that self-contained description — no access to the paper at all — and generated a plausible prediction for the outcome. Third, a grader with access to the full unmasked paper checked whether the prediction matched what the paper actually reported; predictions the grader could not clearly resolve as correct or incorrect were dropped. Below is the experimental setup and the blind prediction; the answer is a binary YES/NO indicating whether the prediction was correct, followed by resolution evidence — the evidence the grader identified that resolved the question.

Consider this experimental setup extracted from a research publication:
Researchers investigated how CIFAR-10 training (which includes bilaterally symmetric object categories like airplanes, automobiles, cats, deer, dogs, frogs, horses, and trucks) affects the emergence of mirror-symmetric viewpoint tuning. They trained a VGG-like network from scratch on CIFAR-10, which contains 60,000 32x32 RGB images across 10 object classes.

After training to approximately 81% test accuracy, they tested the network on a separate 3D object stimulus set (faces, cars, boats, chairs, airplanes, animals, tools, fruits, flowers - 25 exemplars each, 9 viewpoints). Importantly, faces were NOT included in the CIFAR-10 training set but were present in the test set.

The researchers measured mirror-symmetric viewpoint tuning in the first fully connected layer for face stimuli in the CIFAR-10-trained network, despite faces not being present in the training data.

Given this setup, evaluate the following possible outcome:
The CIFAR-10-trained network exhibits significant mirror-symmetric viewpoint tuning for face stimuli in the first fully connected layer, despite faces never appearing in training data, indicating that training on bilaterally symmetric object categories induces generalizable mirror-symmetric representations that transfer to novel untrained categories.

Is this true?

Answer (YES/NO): YES